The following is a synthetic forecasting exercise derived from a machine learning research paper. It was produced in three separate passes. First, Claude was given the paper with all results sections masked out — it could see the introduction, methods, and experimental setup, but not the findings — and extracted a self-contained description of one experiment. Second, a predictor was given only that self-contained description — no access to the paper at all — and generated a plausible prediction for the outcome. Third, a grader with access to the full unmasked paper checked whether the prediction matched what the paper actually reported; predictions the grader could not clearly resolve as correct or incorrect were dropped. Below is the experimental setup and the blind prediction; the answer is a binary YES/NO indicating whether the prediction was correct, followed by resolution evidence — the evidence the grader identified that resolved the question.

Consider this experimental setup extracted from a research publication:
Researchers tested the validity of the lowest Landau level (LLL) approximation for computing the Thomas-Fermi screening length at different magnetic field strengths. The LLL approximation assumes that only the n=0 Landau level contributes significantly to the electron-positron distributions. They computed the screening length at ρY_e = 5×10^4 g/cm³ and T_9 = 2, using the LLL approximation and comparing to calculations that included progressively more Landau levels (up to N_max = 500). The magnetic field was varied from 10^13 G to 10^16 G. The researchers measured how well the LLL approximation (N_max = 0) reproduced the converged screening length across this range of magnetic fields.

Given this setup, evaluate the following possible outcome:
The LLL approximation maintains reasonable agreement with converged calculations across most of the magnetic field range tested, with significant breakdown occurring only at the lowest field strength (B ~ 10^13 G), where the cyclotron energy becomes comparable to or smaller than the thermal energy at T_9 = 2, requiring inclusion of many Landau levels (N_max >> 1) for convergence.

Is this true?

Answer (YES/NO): YES